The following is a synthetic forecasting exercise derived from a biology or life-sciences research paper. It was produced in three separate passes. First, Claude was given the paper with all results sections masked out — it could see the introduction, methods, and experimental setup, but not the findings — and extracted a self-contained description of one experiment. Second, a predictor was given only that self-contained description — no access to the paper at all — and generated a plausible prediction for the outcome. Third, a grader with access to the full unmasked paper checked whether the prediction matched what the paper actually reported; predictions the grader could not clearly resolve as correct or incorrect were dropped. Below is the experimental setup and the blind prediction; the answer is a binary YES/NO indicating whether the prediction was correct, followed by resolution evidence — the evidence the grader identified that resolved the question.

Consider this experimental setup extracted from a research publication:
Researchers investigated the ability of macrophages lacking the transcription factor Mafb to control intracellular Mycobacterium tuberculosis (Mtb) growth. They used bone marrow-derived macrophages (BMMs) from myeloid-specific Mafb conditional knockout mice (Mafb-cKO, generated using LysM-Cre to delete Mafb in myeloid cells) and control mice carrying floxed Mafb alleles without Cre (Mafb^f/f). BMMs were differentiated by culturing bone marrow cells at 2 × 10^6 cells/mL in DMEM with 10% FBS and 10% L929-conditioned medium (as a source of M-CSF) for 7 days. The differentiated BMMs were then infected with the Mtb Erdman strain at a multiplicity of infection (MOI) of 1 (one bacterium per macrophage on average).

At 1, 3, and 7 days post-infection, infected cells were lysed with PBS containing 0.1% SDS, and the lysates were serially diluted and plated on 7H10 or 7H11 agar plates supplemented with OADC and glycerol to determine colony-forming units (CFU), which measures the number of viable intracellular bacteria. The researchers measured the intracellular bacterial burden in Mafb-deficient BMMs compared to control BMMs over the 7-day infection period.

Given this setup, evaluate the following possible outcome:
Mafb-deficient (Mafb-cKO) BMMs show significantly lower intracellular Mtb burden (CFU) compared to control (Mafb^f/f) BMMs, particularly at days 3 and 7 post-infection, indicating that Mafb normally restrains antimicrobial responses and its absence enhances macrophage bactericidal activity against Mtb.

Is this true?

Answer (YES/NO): NO